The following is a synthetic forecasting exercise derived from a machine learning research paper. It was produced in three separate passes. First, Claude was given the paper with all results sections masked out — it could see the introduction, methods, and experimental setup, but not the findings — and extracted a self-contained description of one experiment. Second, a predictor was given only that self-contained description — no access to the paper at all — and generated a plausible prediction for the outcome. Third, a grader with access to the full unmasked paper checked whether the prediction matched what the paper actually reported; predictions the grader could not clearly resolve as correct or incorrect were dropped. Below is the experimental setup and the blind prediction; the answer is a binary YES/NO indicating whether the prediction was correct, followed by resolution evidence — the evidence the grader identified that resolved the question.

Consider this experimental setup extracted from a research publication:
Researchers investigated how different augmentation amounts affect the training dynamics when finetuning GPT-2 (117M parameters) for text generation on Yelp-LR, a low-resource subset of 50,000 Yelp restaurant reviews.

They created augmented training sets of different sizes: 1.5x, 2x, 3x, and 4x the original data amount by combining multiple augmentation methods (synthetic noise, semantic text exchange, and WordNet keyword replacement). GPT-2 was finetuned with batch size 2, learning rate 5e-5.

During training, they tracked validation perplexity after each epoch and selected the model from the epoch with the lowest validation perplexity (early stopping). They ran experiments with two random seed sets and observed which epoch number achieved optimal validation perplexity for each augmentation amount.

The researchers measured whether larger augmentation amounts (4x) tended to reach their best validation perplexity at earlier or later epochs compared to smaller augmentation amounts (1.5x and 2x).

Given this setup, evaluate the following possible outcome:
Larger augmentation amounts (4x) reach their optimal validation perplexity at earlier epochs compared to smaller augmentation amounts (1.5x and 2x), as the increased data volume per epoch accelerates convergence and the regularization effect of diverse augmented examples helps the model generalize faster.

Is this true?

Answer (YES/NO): YES